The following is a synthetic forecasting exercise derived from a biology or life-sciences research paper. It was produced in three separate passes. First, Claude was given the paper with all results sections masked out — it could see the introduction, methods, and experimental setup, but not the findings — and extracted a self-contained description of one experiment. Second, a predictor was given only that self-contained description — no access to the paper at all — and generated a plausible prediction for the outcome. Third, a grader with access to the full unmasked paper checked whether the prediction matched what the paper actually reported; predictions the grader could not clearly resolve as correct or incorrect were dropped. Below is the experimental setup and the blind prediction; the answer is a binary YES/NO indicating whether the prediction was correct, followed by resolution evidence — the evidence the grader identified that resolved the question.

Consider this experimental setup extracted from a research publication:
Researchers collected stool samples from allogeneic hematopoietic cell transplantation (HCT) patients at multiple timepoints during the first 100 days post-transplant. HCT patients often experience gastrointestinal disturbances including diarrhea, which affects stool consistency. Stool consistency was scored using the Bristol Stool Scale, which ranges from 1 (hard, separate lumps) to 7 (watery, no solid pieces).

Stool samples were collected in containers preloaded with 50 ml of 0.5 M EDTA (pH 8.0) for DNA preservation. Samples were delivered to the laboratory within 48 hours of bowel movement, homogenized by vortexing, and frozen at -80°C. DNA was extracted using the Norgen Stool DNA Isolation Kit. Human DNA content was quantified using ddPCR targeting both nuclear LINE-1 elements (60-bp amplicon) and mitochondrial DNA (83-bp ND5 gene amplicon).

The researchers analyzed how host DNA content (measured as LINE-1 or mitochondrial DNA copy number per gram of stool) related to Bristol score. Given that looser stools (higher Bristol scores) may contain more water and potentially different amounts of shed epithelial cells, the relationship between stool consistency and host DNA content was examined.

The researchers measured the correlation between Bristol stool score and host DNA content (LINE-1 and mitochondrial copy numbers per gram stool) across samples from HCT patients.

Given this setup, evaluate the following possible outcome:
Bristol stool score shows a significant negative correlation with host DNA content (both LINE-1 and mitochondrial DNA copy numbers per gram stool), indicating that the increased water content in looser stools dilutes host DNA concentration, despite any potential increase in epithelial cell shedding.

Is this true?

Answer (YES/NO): NO